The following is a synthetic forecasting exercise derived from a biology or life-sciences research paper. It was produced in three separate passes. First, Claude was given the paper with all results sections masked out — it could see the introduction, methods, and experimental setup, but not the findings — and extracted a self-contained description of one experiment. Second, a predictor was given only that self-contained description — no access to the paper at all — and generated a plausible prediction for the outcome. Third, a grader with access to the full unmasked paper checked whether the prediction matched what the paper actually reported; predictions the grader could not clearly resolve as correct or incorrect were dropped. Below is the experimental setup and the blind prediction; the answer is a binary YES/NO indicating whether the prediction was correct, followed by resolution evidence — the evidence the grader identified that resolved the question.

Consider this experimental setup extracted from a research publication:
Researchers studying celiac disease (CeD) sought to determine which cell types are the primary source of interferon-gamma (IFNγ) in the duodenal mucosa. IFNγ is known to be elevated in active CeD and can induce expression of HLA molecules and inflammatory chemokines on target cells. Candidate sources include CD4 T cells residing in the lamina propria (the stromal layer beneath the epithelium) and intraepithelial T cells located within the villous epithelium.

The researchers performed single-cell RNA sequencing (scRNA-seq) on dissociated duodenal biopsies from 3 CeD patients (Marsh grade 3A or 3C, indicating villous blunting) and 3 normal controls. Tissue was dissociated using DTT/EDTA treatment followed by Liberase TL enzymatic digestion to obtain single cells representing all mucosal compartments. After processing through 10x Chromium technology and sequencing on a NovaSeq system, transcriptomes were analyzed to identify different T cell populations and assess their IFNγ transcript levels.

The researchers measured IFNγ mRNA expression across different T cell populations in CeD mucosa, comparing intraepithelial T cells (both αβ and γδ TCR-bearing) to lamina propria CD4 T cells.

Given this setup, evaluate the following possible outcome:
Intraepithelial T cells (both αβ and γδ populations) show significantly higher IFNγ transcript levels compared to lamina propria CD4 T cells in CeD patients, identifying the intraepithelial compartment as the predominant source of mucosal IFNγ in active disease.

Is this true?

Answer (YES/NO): YES